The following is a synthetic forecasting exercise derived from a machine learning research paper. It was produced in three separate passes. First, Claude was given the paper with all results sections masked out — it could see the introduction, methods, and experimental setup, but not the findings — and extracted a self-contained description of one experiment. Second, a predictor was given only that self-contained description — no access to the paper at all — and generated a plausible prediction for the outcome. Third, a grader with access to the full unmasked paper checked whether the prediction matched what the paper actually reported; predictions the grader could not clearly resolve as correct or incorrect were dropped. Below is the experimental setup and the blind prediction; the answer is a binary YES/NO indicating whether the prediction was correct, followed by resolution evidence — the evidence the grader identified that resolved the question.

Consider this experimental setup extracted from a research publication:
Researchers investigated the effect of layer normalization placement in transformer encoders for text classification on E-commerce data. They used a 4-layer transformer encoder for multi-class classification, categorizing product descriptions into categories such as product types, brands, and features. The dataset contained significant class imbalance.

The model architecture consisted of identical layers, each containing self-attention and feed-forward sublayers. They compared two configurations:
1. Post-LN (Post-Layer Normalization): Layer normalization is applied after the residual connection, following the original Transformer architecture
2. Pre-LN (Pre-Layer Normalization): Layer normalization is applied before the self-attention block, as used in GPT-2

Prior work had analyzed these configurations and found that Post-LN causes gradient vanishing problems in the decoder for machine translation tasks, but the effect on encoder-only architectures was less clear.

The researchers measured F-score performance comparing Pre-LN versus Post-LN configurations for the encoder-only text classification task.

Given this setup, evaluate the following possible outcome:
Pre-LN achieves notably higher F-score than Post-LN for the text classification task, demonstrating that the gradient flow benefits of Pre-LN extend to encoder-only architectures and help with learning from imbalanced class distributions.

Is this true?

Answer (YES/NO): NO